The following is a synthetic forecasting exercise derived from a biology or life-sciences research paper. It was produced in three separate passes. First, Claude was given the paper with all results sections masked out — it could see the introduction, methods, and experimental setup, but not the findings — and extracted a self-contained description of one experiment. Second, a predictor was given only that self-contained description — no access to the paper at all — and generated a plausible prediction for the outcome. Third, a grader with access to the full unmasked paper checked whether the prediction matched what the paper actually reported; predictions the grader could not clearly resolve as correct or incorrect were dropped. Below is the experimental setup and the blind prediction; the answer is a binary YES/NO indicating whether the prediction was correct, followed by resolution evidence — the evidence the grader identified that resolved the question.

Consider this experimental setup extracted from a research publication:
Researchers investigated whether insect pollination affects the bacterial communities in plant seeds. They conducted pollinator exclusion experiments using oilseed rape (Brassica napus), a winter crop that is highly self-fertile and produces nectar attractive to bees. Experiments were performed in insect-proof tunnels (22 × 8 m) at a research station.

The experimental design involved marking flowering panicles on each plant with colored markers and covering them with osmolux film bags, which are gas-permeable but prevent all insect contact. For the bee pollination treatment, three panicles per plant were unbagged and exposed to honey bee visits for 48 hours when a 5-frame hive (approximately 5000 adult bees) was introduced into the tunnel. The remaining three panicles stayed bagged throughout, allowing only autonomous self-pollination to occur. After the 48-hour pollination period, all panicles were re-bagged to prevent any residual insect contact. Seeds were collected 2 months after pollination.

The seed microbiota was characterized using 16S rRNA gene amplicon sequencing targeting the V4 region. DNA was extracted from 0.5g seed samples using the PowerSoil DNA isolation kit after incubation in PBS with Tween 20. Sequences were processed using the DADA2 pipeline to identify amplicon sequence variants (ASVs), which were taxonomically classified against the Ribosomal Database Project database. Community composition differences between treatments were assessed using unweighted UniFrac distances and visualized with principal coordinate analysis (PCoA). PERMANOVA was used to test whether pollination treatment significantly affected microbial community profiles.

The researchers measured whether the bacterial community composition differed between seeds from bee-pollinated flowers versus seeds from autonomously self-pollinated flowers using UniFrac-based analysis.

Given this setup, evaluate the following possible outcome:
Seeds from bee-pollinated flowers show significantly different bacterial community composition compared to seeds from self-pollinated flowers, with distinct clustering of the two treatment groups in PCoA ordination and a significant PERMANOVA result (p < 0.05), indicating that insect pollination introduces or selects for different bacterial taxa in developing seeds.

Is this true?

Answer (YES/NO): YES